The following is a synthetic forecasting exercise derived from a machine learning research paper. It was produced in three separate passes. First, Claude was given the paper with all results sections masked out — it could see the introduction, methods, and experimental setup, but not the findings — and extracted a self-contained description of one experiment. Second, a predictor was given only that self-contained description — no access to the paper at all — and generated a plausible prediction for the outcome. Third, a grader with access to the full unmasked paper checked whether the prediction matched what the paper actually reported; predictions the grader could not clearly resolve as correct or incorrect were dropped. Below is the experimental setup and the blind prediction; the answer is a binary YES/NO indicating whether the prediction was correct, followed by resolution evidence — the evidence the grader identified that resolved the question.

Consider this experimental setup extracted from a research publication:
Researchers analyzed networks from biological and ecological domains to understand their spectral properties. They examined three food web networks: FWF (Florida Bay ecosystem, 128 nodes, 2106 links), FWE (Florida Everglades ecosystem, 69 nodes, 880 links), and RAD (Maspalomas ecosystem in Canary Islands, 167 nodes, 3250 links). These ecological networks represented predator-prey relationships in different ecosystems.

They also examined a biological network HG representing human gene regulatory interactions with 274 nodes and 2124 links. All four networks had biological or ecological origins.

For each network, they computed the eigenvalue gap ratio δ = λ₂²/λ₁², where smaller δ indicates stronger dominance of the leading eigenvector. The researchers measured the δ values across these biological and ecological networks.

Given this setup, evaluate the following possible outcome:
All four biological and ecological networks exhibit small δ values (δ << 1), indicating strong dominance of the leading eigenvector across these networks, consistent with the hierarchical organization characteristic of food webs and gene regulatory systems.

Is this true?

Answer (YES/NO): NO